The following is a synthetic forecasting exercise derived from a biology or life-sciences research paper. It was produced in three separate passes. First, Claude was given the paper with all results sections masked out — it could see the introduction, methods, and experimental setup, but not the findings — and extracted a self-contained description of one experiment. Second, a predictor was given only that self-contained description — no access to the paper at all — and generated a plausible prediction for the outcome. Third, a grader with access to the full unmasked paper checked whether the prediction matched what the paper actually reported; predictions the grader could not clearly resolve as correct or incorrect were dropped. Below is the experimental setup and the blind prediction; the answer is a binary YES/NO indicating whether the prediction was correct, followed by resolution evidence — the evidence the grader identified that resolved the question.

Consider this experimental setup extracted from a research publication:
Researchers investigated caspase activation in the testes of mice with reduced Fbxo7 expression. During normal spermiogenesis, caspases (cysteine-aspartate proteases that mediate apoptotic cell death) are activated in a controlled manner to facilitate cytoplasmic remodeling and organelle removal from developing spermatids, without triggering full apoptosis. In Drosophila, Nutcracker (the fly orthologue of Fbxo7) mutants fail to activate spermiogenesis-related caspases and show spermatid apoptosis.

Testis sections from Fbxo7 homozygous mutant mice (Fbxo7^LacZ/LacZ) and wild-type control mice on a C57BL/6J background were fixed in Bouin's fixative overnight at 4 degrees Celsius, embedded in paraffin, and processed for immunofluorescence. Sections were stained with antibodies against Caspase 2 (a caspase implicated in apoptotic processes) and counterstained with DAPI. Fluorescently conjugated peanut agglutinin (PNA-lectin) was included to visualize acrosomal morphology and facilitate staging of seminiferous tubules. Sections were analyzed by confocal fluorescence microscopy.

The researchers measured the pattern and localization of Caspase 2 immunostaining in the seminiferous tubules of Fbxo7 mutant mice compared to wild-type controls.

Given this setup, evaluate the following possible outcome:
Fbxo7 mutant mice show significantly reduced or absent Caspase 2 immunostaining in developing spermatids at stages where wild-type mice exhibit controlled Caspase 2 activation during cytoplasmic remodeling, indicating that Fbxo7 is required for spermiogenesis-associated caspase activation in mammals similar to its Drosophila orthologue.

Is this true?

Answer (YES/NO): NO